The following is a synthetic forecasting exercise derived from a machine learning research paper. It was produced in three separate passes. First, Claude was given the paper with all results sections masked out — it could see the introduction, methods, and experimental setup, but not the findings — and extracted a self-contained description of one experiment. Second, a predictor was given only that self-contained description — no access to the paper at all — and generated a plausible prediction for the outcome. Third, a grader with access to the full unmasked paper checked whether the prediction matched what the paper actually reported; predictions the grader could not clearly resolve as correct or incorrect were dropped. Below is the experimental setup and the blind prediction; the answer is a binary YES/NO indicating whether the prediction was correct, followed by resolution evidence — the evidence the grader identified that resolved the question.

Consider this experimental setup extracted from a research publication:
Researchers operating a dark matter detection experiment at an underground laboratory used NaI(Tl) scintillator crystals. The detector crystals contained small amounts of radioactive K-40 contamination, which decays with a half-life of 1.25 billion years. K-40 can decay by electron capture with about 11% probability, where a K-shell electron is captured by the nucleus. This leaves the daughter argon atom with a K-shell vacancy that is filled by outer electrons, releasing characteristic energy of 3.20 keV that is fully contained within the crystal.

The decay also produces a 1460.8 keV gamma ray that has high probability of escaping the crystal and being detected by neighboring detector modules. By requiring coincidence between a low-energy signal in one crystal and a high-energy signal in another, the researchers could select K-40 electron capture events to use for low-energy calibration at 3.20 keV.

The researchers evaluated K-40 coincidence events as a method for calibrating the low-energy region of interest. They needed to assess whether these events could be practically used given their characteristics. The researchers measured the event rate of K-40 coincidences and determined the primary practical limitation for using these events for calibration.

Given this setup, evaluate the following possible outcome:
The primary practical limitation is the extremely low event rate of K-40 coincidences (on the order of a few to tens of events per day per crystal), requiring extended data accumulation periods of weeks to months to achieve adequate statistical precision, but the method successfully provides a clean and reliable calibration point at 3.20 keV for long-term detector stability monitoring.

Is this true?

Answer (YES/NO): NO